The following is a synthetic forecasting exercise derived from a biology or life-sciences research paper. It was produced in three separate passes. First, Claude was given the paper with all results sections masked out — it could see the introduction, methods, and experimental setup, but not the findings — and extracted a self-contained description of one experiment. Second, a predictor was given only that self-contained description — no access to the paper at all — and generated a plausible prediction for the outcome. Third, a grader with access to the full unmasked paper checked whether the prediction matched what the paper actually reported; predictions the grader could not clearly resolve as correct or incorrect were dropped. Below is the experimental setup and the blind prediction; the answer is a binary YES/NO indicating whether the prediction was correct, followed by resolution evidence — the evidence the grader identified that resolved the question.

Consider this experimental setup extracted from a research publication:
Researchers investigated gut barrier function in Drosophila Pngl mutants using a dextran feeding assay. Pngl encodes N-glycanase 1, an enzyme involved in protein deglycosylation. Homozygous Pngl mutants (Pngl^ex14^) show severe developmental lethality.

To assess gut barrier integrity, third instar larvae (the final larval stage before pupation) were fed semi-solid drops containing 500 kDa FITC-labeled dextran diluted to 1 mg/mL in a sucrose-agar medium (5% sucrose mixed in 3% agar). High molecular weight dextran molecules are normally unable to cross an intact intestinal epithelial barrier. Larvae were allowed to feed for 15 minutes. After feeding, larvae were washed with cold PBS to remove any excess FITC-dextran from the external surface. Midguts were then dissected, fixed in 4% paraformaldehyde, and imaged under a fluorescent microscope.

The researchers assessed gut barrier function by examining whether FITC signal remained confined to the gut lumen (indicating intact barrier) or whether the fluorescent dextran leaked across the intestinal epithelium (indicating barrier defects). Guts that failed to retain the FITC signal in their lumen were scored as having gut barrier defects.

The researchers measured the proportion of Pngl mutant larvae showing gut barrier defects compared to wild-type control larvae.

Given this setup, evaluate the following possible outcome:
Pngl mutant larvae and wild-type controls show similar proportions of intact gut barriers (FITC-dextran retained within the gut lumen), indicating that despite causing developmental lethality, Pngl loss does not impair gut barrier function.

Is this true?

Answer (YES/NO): NO